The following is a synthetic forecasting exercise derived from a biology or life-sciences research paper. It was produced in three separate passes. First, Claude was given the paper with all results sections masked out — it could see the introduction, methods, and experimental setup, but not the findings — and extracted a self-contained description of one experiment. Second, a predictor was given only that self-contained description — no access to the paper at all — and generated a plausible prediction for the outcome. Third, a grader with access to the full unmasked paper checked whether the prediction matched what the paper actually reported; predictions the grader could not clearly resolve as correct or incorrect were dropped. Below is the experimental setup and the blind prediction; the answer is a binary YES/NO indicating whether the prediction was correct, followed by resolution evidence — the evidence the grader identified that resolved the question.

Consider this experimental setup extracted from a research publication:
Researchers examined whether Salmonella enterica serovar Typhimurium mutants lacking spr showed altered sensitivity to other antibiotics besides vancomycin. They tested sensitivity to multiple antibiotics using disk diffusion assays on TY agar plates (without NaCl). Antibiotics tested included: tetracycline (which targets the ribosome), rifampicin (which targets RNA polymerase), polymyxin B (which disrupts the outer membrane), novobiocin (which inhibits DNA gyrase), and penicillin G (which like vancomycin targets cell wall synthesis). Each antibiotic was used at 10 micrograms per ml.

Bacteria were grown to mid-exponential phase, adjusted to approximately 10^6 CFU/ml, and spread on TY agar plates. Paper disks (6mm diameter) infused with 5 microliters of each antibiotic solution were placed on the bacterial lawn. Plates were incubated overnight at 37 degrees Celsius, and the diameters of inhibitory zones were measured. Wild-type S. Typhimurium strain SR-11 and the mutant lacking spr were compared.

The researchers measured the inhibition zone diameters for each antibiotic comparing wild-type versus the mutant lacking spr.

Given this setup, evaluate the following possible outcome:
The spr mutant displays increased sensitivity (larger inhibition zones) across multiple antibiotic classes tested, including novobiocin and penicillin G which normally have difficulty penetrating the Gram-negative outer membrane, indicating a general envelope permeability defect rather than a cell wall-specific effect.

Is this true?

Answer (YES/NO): NO